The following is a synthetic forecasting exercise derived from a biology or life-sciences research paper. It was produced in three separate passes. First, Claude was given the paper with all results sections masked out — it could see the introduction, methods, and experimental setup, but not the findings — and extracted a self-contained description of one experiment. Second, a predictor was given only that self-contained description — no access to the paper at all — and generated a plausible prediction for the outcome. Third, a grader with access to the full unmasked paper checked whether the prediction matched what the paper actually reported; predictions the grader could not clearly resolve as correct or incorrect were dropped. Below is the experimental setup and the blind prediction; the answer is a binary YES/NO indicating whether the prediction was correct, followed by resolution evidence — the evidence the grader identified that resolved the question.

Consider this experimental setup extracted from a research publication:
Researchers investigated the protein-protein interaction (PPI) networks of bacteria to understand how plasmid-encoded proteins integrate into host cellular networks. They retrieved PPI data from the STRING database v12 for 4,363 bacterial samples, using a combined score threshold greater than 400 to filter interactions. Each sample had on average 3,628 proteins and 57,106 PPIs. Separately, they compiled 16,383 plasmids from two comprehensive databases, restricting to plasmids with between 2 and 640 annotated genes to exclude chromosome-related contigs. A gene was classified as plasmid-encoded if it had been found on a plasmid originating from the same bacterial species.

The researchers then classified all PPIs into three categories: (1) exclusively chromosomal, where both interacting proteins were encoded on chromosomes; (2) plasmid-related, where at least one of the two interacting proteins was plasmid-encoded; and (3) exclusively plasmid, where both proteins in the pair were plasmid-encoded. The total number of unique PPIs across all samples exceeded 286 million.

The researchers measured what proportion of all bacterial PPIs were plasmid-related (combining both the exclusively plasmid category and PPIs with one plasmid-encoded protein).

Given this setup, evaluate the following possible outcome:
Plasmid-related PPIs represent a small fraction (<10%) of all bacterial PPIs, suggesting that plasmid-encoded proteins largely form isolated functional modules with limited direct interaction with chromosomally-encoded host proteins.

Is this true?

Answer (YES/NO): NO